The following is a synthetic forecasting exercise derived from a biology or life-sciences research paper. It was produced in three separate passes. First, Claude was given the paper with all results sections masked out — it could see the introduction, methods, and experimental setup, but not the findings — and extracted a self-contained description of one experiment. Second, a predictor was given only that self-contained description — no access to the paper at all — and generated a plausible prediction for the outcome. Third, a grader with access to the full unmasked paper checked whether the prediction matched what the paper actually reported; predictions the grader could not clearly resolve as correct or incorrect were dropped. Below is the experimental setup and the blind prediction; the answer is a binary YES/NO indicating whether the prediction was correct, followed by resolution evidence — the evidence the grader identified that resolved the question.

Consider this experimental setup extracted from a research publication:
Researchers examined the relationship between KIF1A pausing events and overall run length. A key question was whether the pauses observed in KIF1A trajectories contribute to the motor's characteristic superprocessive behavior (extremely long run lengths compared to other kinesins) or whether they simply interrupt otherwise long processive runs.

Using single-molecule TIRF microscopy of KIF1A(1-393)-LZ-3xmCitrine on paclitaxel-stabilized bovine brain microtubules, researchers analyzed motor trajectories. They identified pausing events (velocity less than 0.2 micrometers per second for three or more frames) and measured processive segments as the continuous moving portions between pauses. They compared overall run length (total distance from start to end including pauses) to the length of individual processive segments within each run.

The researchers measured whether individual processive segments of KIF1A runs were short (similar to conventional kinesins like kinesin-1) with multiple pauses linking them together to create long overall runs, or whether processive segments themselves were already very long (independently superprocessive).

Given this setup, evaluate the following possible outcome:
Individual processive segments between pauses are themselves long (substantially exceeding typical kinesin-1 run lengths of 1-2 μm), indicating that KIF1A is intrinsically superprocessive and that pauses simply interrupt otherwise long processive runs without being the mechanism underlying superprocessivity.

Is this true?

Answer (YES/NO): NO